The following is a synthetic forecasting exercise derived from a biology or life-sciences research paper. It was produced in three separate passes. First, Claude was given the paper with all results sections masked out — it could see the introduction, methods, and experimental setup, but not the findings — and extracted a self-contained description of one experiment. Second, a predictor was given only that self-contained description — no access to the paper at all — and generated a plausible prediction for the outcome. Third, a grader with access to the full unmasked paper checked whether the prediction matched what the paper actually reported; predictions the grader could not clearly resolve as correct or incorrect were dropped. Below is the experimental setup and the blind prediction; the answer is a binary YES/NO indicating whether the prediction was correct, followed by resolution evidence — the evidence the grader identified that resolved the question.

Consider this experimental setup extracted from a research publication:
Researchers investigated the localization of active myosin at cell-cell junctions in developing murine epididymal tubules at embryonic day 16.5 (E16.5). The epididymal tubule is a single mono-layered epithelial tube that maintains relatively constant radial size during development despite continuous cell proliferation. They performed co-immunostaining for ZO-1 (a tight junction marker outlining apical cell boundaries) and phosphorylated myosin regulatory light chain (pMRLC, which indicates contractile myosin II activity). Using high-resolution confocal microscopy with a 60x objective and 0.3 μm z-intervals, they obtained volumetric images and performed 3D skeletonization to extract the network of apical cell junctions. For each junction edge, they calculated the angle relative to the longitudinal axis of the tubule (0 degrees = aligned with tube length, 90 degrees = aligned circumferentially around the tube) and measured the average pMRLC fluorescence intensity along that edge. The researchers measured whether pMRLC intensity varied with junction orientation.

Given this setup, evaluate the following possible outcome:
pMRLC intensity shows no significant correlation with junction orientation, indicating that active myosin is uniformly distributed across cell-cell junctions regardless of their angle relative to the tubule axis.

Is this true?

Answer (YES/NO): NO